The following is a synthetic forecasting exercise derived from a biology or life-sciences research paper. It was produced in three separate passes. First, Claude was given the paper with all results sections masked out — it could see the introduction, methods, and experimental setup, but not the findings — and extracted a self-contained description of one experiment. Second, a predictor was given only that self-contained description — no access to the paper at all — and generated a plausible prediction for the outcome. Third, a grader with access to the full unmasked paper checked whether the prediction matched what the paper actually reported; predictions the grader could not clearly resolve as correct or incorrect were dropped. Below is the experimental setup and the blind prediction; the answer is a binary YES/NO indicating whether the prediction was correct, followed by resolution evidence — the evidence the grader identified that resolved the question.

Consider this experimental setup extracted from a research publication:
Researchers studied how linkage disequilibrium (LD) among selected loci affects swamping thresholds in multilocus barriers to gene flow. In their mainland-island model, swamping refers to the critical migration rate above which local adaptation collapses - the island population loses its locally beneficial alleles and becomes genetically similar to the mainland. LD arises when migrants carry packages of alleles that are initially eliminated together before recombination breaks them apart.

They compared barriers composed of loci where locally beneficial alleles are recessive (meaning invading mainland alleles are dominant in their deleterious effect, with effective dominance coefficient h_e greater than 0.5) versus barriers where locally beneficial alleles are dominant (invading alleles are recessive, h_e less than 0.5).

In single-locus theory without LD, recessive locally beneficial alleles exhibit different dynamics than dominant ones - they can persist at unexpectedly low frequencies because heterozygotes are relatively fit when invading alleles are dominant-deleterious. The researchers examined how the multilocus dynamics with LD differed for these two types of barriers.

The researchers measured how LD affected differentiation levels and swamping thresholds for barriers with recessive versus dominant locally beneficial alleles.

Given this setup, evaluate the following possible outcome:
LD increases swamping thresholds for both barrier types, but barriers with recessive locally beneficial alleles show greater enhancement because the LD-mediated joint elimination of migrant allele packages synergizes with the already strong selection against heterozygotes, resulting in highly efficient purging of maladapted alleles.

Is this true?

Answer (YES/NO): YES